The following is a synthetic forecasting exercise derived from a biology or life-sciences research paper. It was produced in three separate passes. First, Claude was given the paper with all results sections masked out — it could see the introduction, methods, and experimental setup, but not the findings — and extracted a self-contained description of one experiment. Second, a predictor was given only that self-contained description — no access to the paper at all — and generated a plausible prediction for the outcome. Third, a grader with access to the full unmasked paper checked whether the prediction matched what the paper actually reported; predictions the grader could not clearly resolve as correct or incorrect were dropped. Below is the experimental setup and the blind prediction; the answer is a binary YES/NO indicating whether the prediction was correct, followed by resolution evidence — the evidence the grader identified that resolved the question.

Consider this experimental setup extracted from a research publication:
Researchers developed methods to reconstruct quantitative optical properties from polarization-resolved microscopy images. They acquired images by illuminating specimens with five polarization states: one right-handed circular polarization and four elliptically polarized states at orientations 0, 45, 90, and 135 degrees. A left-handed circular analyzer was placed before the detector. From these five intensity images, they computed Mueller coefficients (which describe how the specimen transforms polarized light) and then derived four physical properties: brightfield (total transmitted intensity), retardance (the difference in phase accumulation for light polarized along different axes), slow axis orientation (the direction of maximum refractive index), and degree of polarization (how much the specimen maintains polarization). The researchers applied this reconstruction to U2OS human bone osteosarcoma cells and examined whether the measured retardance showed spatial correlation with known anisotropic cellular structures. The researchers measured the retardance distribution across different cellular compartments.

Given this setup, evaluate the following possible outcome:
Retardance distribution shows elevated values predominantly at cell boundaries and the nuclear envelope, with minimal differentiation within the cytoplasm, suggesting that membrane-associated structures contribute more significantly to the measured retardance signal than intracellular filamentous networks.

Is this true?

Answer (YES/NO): NO